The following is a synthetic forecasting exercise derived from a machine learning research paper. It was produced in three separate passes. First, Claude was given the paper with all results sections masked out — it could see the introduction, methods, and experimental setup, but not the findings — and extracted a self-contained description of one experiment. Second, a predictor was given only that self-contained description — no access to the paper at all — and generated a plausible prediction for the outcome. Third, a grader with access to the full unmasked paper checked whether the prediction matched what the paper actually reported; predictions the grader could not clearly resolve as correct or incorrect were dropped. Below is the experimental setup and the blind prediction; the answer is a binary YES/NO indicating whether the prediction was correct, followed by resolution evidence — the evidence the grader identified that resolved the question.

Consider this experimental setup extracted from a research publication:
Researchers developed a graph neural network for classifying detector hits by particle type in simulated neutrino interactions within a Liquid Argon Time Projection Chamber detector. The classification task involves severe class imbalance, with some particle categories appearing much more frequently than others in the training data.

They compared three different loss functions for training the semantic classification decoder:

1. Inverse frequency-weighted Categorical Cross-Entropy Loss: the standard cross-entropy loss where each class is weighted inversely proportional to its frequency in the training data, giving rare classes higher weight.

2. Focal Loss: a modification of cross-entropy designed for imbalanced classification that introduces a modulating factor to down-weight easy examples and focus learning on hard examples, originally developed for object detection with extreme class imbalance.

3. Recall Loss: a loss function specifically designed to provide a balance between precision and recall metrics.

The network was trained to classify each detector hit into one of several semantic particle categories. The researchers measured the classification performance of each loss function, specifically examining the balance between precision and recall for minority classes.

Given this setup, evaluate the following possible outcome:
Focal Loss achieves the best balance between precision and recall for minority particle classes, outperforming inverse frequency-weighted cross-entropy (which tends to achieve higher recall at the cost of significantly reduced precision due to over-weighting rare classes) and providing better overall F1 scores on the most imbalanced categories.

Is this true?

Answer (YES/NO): NO